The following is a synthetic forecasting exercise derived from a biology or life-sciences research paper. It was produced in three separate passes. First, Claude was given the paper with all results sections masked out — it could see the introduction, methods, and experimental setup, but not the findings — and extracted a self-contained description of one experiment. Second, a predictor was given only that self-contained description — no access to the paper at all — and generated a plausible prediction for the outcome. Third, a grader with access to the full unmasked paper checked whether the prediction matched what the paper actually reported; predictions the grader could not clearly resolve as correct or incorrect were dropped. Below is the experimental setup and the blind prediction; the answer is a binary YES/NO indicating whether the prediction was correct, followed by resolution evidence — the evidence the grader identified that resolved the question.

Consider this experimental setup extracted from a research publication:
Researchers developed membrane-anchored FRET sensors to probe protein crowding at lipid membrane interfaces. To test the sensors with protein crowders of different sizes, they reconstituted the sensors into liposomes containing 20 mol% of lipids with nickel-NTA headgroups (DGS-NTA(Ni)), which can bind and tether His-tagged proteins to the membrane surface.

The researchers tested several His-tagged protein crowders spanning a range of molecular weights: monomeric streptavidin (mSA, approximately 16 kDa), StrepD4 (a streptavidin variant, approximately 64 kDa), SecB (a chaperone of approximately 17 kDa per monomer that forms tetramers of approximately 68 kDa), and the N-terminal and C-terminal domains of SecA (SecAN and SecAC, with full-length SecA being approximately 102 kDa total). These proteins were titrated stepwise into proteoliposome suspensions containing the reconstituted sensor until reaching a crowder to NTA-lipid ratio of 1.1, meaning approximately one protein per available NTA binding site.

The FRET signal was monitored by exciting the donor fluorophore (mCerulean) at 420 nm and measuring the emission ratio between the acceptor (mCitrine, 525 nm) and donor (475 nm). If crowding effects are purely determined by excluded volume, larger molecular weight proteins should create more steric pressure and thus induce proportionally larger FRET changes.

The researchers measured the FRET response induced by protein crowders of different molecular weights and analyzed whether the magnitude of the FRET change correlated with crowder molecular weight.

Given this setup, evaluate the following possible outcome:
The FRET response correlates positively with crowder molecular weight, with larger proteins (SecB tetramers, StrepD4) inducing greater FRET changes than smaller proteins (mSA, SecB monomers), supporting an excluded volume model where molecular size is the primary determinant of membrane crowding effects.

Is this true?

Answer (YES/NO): NO